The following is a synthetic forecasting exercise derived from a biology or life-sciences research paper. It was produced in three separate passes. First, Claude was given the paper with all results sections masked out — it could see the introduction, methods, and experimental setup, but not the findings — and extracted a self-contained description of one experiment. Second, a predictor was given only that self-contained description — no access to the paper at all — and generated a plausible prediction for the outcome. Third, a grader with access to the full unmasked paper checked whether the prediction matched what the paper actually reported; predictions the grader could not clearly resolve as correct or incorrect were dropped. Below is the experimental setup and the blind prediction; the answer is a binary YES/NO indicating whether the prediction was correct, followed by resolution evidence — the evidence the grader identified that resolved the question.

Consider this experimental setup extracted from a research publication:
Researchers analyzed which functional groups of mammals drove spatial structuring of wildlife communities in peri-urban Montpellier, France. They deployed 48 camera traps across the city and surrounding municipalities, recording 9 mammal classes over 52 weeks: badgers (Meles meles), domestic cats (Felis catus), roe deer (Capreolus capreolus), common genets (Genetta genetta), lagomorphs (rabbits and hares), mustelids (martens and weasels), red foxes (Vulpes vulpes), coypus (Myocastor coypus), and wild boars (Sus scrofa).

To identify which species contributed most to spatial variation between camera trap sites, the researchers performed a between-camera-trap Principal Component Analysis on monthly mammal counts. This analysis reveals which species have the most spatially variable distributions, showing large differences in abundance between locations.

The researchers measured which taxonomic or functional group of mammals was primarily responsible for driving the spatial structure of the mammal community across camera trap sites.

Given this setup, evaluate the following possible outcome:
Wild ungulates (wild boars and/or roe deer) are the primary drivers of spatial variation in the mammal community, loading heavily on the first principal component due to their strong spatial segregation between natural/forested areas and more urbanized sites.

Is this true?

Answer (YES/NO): NO